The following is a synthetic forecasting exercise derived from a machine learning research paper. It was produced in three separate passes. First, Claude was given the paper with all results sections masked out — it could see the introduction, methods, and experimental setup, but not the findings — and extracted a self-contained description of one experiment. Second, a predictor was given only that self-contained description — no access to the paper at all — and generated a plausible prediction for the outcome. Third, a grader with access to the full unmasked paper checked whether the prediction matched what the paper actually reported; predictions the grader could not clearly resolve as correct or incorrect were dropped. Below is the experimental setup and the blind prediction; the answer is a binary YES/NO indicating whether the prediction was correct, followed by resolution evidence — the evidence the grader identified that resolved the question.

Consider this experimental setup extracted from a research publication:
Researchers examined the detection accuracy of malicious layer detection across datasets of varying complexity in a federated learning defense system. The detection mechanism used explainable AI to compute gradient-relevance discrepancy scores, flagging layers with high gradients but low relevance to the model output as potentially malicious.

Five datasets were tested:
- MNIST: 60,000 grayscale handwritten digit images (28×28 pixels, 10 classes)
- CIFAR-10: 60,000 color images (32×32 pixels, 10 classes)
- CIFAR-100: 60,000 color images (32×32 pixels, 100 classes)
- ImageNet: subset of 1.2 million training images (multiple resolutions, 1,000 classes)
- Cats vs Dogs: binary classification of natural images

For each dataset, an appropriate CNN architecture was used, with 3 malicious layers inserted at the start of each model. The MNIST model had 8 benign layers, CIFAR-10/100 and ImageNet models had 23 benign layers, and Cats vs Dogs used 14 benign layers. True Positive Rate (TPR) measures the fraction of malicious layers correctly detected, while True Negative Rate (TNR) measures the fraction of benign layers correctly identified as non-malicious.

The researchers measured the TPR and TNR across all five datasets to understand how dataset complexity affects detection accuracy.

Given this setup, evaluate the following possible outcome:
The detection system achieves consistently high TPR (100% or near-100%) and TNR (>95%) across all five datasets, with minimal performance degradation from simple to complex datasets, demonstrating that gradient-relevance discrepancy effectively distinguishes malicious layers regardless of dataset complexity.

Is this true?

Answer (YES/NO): NO